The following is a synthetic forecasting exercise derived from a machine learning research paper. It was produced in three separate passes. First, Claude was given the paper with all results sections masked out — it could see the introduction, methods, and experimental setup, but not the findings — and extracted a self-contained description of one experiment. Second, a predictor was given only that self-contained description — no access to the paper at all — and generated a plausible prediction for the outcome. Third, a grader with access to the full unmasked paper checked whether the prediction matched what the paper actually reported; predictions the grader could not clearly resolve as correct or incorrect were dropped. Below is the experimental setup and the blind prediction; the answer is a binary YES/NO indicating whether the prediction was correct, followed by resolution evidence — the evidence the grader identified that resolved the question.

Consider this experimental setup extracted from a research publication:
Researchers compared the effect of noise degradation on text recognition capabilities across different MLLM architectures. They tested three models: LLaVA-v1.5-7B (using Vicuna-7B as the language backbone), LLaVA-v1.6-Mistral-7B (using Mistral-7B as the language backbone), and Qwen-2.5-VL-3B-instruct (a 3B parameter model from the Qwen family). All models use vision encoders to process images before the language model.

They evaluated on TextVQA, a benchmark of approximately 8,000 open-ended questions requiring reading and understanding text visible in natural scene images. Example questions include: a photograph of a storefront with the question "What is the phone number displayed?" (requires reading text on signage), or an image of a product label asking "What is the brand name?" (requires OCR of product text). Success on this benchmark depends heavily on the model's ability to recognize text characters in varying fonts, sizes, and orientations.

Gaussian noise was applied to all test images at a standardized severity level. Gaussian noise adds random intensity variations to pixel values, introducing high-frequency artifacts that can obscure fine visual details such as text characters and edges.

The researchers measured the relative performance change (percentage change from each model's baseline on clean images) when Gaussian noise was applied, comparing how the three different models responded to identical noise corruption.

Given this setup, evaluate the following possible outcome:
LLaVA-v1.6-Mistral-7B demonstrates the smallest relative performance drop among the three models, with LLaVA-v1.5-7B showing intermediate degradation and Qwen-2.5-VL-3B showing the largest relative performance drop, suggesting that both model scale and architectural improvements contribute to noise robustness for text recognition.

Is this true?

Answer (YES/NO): NO